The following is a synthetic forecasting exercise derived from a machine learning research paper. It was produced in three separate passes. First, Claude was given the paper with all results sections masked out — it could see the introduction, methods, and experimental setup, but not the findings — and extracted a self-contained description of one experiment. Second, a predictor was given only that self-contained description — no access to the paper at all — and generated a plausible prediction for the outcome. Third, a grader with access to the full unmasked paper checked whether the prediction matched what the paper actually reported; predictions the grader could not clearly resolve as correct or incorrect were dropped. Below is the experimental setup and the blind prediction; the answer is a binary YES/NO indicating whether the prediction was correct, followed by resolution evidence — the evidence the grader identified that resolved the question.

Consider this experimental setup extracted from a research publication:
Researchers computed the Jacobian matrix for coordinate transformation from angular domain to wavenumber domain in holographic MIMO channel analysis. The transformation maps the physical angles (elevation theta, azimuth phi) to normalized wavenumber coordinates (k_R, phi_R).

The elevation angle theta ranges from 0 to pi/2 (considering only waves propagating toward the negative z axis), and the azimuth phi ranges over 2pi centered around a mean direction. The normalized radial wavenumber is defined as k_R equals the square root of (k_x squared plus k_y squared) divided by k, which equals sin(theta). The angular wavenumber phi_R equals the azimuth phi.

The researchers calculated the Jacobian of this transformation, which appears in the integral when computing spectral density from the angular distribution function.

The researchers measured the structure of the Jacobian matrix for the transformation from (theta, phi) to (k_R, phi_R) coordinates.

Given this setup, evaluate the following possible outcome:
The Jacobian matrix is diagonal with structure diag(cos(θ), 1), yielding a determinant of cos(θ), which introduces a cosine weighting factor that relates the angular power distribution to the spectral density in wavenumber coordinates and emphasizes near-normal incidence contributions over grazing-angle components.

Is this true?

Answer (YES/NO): NO